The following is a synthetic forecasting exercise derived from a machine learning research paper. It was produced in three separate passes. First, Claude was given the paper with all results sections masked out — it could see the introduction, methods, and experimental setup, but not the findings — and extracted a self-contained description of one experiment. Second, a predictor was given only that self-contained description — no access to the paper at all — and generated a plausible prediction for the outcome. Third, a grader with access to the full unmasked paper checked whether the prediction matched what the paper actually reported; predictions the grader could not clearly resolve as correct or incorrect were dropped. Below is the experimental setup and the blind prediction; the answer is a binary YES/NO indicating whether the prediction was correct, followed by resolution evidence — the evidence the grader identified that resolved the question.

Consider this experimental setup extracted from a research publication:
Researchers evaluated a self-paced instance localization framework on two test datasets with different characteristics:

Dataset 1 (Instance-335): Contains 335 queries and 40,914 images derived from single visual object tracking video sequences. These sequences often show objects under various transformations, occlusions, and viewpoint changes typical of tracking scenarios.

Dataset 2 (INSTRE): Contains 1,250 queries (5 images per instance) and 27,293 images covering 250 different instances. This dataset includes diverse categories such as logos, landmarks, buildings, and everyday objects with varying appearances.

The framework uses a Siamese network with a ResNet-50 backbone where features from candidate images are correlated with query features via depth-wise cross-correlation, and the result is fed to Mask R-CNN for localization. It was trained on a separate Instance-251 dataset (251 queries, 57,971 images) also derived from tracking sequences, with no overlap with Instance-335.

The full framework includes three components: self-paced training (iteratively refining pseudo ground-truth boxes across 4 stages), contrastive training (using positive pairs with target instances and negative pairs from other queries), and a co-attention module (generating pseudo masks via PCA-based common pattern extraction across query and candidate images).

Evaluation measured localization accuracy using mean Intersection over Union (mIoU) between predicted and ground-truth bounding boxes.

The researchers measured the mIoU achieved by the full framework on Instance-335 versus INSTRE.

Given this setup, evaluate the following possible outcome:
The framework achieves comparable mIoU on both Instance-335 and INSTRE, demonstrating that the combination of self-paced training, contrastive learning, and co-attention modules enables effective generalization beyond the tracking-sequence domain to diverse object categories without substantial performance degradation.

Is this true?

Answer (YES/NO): NO